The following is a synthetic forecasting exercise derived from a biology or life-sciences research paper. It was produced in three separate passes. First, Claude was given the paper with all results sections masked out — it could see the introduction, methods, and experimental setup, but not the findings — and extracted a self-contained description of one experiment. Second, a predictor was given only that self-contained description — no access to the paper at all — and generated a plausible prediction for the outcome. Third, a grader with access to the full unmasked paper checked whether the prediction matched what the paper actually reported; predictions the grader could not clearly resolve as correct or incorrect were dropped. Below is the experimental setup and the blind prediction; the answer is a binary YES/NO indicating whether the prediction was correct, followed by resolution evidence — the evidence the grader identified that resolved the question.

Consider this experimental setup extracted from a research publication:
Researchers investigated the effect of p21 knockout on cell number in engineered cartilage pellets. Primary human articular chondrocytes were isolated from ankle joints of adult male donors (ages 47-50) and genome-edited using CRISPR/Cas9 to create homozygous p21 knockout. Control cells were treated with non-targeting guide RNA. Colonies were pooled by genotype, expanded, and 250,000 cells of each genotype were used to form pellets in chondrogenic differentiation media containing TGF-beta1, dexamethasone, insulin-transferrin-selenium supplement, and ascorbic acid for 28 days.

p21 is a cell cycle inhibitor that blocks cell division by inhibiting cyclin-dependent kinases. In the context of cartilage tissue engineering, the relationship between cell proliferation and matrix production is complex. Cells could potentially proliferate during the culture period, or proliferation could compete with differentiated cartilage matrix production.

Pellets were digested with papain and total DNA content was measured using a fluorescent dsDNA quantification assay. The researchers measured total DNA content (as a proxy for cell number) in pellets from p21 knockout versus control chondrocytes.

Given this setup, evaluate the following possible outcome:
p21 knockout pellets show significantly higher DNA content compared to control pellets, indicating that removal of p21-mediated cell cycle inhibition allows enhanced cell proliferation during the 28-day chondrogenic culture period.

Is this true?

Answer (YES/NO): YES